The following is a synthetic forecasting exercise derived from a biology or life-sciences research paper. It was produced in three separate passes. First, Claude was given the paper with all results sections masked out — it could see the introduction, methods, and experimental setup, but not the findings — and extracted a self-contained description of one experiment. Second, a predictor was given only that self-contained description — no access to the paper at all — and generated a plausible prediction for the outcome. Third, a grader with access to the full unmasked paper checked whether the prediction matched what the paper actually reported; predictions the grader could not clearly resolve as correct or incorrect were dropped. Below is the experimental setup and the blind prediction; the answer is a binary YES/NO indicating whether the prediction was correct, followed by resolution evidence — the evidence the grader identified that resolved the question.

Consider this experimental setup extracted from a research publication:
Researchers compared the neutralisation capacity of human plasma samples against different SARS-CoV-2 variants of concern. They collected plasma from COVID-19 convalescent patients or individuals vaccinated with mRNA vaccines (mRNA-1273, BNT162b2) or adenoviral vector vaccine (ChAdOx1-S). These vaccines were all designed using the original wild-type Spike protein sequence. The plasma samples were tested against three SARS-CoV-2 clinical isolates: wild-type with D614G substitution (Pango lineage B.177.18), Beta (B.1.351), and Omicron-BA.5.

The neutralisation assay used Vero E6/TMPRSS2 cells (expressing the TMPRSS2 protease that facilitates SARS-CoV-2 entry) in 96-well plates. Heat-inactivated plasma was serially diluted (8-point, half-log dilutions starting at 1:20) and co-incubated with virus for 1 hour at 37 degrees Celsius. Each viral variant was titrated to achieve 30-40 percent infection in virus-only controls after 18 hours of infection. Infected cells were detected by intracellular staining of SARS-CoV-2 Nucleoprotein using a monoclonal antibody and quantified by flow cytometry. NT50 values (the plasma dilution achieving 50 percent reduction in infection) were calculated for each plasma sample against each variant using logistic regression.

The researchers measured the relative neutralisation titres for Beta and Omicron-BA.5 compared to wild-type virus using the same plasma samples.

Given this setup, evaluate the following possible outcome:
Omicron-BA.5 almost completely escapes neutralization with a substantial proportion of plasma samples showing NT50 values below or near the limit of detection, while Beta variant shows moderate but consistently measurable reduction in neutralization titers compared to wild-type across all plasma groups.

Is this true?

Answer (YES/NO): NO